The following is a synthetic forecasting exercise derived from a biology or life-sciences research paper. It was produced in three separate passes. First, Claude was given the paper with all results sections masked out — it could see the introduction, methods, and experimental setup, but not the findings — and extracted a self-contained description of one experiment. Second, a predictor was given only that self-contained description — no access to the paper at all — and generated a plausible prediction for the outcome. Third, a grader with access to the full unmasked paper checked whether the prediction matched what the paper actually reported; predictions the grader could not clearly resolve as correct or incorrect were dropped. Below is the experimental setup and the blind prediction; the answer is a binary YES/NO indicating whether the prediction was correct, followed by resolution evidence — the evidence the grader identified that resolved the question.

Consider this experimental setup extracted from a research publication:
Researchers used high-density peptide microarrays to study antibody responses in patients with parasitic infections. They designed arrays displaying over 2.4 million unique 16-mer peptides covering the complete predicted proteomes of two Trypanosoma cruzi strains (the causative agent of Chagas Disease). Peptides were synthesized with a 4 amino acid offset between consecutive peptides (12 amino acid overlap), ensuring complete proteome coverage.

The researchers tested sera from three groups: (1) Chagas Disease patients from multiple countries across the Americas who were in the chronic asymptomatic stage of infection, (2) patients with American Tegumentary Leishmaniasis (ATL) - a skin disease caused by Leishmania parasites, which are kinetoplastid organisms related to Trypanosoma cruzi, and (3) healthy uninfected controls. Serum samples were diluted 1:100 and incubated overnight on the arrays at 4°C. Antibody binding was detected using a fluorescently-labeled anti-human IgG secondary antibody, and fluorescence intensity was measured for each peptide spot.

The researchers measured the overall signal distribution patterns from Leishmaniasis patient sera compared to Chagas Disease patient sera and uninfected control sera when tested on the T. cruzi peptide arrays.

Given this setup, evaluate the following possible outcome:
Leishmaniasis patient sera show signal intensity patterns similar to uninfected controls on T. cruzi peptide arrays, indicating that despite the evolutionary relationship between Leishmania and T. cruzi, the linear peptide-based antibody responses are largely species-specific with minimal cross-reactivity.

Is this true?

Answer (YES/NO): YES